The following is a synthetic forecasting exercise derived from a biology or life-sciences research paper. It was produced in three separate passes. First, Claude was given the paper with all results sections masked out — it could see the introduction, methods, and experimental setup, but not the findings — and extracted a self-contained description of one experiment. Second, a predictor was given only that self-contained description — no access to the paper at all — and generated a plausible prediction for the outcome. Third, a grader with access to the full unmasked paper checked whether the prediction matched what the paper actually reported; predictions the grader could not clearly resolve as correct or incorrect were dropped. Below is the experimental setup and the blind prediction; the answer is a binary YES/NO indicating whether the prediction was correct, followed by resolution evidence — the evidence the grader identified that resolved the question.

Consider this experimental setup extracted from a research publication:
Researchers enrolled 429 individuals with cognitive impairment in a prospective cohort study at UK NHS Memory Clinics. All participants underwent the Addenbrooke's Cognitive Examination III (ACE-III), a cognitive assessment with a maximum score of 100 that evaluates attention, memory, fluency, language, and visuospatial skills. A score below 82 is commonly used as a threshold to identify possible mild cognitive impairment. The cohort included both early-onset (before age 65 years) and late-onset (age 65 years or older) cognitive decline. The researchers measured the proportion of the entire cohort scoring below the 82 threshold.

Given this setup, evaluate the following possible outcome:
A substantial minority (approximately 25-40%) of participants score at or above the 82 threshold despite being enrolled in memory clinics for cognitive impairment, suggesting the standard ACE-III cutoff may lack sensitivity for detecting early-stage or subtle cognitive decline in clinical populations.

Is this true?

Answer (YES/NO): YES